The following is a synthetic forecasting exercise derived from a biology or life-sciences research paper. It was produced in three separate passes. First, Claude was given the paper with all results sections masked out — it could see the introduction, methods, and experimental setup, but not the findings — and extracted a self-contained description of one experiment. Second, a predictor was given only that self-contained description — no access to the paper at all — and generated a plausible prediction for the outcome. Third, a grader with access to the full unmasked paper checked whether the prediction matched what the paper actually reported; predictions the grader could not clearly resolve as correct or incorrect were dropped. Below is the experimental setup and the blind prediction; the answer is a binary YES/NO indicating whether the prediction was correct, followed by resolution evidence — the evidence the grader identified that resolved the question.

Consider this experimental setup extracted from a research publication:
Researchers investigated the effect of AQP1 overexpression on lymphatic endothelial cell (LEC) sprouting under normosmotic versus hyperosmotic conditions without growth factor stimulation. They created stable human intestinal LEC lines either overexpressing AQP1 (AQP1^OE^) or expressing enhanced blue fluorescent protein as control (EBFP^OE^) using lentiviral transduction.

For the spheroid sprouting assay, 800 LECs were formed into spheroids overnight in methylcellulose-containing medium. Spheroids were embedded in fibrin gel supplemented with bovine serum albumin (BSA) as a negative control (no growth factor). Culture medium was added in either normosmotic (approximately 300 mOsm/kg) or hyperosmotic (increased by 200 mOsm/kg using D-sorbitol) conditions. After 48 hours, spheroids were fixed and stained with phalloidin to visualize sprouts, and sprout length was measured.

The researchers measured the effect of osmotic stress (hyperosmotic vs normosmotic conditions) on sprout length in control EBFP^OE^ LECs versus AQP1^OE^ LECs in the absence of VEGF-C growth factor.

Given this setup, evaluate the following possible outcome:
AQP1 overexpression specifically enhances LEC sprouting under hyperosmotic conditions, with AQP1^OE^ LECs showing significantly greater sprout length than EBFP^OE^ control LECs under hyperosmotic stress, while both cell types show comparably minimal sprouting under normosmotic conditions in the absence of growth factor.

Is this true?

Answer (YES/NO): NO